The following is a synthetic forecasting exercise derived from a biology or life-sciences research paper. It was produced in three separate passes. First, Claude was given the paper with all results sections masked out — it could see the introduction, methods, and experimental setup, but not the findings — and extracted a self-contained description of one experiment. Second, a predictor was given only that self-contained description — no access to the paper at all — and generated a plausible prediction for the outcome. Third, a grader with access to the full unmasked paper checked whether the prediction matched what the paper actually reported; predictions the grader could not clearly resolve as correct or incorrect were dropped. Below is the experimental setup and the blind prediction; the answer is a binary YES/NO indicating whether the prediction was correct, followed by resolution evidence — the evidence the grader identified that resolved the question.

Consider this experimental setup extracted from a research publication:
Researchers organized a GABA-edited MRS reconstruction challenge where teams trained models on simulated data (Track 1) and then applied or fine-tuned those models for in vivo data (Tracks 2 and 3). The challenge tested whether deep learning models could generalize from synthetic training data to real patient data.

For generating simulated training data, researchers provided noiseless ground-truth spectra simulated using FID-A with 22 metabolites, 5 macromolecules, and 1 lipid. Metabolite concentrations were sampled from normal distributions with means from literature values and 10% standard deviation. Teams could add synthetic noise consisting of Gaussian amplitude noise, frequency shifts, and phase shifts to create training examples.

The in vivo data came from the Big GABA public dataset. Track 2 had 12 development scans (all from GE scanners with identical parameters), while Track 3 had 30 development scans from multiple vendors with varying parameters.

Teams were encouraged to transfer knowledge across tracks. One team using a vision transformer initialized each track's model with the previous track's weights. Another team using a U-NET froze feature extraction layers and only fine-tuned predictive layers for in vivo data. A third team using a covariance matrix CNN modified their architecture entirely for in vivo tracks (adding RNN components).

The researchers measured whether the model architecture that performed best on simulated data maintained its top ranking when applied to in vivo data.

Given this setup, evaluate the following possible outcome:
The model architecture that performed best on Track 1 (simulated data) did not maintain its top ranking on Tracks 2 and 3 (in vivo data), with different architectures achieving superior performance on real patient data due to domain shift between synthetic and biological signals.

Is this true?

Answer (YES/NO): YES